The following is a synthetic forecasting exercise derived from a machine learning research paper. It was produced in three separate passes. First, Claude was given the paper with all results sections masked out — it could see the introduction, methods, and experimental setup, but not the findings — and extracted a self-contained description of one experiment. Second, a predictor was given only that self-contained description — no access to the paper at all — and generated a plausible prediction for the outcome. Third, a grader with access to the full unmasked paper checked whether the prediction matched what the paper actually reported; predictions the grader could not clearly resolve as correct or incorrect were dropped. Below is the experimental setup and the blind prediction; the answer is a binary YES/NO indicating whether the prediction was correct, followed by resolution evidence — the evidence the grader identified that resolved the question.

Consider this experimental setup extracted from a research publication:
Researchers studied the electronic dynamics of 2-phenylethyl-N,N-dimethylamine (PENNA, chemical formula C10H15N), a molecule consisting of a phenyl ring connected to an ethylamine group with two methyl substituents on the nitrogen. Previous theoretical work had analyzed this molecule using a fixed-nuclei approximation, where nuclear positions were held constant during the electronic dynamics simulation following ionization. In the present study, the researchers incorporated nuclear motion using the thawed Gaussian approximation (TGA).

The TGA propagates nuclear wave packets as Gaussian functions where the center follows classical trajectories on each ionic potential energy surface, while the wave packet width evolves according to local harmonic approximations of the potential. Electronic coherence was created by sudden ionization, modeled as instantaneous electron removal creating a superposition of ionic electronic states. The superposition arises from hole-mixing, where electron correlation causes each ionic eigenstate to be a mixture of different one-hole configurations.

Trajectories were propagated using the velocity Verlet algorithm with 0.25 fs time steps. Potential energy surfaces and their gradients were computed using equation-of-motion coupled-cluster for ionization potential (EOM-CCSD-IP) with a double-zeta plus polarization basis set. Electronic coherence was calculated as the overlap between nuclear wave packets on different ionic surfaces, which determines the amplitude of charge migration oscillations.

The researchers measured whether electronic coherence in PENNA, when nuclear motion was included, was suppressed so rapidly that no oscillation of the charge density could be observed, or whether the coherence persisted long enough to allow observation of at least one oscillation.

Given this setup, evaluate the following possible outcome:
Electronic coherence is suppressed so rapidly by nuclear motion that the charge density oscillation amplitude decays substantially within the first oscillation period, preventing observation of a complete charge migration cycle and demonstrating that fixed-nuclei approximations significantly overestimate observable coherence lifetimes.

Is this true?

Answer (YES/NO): NO